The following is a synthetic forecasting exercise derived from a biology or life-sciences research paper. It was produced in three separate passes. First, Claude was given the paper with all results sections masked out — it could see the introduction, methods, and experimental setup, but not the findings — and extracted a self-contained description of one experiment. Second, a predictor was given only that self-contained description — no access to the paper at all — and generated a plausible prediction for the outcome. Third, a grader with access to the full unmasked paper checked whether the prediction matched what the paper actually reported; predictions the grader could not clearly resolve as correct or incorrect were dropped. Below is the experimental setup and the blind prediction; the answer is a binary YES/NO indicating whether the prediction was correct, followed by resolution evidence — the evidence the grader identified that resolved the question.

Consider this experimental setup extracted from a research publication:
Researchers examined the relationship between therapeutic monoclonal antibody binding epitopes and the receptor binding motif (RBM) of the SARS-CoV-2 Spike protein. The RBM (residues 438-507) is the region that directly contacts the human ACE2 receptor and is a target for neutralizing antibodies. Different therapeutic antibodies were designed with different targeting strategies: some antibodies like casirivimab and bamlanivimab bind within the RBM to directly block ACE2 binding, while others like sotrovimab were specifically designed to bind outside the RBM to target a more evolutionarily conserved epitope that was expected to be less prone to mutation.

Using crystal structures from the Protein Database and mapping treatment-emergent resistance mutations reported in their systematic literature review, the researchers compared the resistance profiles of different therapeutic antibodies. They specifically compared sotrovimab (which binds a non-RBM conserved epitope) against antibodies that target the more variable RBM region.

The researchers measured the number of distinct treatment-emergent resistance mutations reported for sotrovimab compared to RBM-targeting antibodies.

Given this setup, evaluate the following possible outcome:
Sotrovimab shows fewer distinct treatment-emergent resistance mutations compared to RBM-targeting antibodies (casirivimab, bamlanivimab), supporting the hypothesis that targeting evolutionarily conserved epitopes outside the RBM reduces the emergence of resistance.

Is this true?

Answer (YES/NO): NO